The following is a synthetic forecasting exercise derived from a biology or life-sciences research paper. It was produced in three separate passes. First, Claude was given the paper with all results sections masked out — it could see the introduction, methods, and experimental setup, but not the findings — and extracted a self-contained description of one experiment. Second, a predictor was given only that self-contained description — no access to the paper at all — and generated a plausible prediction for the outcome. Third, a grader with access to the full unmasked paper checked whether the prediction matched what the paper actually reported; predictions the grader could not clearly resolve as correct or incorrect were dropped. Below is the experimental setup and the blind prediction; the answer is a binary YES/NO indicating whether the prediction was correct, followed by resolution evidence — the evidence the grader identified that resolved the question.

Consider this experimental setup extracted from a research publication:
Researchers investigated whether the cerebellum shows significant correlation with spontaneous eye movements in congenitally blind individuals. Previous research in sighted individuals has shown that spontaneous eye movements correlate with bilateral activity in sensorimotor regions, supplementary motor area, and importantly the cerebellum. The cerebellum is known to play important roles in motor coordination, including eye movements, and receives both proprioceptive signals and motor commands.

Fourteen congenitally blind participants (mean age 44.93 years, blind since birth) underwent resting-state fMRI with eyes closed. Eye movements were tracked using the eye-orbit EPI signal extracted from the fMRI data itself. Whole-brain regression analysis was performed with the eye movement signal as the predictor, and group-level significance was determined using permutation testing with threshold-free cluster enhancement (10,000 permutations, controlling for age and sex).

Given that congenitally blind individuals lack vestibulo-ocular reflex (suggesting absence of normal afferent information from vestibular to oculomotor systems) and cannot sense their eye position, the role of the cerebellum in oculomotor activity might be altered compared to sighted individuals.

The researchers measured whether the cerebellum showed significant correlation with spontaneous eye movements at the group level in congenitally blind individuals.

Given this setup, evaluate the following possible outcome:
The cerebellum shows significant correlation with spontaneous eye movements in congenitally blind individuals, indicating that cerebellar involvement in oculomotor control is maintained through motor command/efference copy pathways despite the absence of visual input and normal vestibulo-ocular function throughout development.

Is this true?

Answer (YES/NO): YES